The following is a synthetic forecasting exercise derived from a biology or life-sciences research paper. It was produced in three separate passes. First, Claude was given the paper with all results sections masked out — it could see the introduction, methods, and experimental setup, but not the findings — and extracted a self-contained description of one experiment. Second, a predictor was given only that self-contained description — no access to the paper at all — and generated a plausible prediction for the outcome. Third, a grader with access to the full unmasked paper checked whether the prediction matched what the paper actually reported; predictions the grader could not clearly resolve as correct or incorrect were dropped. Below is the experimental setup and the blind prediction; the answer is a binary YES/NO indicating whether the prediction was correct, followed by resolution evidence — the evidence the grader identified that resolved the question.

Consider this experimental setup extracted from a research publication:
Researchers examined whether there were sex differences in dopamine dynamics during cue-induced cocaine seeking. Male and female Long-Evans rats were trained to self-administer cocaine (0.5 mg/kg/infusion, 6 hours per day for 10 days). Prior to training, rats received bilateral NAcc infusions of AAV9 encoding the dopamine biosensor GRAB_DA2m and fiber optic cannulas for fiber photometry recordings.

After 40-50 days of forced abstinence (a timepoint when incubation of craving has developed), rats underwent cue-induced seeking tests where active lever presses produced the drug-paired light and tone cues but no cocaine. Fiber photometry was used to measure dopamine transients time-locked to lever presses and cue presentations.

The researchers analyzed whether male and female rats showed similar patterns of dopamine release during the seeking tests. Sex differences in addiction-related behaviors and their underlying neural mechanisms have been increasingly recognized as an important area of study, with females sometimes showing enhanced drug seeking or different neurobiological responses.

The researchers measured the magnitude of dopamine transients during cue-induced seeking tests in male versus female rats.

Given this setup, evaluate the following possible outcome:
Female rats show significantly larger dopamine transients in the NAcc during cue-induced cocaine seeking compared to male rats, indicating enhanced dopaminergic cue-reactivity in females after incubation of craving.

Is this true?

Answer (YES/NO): NO